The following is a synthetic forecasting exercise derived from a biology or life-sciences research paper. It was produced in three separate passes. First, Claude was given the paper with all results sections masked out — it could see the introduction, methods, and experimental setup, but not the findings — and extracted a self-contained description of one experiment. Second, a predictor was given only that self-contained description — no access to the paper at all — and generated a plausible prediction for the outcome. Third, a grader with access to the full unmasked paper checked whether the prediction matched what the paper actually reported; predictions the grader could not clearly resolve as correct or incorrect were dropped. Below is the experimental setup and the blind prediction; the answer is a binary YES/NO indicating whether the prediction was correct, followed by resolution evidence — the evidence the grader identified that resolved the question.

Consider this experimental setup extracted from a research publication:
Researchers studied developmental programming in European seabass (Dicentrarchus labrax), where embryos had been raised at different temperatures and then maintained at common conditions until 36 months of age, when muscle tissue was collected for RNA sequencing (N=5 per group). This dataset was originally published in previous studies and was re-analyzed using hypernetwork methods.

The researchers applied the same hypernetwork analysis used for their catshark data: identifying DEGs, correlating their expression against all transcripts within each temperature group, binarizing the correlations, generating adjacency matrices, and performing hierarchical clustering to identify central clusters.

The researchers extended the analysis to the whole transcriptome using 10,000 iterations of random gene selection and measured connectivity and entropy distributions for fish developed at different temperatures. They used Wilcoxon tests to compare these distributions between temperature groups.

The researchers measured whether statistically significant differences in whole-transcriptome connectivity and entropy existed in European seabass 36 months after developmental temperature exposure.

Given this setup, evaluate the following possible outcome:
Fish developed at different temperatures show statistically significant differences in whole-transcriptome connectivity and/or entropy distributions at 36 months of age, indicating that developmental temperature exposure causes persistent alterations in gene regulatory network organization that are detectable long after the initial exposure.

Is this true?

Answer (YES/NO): YES